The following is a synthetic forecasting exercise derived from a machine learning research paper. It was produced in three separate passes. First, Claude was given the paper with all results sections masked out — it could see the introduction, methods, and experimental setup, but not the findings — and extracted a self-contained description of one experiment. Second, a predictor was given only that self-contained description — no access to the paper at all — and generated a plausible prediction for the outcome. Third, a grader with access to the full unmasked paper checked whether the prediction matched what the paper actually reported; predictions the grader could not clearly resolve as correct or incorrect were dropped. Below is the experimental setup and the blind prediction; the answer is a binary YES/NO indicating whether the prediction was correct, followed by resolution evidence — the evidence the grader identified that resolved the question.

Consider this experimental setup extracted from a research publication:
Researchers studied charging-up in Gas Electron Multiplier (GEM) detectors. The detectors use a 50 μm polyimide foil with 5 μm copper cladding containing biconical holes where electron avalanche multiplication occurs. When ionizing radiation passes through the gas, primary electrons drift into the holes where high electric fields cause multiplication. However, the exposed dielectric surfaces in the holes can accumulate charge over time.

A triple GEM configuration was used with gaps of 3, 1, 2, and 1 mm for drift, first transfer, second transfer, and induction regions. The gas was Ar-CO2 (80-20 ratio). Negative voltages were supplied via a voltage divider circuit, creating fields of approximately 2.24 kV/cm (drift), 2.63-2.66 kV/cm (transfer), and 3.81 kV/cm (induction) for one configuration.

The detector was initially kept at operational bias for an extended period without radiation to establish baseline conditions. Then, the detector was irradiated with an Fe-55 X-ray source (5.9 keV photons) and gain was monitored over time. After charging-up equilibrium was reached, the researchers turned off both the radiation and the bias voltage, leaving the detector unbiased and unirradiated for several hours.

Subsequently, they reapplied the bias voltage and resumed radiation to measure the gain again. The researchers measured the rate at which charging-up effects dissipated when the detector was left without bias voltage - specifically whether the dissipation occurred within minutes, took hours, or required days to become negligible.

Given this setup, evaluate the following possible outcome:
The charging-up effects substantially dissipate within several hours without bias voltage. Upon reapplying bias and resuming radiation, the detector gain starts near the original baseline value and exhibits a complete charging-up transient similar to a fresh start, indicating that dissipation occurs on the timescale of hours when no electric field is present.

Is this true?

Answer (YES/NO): YES